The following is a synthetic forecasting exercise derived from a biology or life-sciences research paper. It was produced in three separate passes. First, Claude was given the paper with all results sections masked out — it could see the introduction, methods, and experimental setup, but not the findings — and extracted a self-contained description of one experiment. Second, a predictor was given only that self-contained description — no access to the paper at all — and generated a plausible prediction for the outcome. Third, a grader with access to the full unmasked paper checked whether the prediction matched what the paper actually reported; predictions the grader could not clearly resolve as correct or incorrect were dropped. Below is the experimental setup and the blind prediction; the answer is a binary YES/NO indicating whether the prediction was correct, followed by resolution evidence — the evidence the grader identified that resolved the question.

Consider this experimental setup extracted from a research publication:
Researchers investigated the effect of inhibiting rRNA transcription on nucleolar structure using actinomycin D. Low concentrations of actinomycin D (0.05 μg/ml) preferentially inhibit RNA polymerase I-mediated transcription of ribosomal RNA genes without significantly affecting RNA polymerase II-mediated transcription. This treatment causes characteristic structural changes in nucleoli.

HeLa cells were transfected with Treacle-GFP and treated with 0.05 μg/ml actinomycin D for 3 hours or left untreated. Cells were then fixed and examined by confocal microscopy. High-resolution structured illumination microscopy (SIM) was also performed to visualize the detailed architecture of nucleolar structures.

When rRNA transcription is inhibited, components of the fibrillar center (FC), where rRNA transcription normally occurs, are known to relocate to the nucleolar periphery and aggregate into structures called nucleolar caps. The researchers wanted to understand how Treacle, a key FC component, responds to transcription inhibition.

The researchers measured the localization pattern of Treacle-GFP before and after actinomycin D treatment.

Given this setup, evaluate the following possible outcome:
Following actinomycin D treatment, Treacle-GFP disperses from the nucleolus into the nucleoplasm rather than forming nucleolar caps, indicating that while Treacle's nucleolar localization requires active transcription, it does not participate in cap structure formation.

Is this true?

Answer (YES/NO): NO